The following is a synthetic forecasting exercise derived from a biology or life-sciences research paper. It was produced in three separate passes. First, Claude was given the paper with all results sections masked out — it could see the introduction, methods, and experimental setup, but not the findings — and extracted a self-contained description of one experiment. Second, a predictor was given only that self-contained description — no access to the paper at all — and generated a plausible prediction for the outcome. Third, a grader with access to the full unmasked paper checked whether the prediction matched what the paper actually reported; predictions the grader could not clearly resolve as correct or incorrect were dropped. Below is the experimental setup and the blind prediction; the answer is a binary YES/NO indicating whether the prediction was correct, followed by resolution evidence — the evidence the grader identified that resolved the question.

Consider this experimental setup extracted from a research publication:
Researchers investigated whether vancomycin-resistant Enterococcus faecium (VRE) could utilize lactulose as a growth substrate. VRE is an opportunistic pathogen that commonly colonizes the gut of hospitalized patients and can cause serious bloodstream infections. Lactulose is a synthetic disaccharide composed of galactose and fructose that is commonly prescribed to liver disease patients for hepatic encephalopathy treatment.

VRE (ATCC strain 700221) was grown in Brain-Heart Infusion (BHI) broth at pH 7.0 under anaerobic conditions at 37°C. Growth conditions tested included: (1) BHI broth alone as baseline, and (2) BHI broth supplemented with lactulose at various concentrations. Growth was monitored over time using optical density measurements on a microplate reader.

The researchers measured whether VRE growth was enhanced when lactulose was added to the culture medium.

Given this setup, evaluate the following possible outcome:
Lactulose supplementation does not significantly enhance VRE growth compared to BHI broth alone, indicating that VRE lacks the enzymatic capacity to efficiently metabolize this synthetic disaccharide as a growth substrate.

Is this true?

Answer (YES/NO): NO